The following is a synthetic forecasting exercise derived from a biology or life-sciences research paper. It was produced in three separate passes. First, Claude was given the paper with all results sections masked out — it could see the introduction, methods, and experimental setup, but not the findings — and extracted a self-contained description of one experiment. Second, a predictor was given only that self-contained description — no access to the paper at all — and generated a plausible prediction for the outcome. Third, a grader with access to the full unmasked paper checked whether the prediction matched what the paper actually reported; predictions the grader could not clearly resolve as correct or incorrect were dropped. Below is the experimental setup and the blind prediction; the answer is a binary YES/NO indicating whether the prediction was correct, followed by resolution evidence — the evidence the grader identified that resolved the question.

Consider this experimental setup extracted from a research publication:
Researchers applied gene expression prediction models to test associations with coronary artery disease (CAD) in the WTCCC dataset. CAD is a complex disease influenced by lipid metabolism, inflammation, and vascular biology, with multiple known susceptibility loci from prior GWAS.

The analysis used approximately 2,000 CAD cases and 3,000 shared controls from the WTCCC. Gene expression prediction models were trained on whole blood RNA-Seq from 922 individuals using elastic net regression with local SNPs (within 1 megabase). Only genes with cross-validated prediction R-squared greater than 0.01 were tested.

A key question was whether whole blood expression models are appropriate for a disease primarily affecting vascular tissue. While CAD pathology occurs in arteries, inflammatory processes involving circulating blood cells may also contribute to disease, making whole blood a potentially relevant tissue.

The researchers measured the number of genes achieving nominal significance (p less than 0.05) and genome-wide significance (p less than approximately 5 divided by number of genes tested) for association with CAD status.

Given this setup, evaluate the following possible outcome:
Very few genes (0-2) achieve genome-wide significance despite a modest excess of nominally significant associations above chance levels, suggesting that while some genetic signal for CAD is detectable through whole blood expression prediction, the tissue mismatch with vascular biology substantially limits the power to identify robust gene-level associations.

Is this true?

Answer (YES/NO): YES